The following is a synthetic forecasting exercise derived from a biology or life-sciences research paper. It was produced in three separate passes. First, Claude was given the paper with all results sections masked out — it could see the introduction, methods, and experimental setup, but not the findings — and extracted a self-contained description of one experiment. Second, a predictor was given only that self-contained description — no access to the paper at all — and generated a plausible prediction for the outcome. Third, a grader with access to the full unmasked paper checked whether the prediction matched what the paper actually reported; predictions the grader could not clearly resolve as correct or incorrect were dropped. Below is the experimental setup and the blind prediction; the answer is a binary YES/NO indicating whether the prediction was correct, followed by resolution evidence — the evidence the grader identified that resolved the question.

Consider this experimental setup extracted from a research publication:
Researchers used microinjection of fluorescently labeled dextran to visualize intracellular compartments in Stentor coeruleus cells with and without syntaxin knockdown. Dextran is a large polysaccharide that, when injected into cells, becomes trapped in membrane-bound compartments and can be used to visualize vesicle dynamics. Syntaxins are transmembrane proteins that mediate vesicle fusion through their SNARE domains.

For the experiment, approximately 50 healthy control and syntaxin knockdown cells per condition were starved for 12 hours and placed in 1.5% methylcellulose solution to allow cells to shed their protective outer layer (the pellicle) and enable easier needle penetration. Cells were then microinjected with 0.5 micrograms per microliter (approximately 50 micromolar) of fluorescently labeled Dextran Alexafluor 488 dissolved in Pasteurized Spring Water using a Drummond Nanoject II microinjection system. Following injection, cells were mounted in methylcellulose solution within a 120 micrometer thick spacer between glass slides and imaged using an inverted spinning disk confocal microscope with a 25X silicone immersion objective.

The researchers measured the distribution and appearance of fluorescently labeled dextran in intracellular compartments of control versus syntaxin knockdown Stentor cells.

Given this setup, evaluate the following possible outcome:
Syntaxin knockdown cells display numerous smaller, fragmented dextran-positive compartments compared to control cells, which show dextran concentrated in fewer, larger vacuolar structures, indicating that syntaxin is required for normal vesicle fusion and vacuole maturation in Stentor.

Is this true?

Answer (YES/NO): NO